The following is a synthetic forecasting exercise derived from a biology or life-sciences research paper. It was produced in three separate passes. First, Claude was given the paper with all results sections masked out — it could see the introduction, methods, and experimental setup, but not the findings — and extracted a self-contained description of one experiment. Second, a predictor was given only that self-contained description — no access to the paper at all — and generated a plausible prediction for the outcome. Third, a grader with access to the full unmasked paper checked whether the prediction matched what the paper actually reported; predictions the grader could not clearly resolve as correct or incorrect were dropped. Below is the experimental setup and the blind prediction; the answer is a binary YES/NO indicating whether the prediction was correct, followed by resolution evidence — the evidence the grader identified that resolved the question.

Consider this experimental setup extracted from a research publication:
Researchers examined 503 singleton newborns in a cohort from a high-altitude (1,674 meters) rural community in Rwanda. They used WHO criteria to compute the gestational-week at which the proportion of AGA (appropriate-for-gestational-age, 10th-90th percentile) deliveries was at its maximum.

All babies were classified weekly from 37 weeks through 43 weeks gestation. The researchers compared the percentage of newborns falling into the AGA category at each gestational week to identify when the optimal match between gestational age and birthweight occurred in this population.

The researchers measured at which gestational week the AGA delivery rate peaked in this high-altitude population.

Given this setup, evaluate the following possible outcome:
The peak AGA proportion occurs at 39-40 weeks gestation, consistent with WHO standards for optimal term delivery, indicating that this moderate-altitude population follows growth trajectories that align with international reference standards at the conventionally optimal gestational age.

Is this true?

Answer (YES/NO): YES